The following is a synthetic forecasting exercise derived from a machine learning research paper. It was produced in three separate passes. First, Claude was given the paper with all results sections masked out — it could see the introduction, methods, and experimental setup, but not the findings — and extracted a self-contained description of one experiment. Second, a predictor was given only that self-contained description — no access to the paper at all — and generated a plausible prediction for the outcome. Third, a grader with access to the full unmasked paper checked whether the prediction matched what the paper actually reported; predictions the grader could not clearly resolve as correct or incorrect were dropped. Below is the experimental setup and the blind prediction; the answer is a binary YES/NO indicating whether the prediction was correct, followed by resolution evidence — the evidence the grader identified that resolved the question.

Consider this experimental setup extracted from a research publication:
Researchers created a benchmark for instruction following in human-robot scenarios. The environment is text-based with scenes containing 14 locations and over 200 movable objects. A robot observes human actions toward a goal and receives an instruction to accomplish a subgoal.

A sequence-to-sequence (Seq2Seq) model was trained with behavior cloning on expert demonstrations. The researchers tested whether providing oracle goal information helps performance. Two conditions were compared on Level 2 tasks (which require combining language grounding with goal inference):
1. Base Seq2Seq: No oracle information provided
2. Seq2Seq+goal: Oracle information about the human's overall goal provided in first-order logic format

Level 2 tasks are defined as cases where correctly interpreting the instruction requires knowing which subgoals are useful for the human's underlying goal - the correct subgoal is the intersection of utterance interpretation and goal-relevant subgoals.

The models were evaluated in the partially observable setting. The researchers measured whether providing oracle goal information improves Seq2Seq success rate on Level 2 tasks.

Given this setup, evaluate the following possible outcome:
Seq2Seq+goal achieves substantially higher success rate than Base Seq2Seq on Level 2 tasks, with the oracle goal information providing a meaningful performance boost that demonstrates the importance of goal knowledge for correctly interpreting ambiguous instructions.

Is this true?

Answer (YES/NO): NO